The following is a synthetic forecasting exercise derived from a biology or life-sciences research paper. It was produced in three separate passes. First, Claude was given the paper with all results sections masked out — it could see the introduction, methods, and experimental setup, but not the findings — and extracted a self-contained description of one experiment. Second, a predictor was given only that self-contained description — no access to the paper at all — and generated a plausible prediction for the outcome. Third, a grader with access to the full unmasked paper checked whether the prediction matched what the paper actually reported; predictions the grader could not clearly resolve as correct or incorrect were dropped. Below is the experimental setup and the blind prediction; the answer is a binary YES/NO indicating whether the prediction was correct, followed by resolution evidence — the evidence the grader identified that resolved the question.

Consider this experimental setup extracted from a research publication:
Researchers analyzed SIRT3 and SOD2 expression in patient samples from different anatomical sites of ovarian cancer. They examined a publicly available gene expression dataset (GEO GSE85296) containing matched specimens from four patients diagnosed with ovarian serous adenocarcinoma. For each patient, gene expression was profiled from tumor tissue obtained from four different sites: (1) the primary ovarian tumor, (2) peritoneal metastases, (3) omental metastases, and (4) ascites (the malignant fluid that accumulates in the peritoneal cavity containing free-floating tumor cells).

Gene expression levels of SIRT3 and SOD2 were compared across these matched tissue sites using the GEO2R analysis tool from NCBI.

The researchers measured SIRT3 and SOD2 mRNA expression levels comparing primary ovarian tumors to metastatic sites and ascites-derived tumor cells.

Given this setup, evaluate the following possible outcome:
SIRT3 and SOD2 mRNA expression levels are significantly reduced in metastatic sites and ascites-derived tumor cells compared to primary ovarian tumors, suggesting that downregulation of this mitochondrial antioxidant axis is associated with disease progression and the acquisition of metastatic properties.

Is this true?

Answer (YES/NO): NO